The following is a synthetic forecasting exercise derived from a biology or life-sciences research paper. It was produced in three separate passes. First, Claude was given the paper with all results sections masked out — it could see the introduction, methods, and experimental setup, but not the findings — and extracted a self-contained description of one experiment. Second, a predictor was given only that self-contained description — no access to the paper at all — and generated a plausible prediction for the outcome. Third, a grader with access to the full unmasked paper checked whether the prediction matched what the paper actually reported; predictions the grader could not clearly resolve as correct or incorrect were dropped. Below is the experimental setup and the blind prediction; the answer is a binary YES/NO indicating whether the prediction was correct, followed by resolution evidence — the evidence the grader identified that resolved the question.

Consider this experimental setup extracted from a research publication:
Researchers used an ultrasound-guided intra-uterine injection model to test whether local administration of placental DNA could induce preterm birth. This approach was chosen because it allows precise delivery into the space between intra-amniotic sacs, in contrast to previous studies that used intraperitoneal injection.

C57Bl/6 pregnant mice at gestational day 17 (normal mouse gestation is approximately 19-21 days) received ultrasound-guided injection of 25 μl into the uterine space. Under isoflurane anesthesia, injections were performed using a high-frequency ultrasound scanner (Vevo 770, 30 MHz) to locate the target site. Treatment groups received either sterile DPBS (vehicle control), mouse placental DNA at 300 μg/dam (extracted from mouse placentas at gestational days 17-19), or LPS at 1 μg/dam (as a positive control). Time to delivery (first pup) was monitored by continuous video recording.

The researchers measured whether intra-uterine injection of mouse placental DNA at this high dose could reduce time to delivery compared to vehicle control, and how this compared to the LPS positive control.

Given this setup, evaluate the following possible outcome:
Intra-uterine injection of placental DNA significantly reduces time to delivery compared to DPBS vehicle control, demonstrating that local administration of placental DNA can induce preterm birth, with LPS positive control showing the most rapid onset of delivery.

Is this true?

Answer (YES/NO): NO